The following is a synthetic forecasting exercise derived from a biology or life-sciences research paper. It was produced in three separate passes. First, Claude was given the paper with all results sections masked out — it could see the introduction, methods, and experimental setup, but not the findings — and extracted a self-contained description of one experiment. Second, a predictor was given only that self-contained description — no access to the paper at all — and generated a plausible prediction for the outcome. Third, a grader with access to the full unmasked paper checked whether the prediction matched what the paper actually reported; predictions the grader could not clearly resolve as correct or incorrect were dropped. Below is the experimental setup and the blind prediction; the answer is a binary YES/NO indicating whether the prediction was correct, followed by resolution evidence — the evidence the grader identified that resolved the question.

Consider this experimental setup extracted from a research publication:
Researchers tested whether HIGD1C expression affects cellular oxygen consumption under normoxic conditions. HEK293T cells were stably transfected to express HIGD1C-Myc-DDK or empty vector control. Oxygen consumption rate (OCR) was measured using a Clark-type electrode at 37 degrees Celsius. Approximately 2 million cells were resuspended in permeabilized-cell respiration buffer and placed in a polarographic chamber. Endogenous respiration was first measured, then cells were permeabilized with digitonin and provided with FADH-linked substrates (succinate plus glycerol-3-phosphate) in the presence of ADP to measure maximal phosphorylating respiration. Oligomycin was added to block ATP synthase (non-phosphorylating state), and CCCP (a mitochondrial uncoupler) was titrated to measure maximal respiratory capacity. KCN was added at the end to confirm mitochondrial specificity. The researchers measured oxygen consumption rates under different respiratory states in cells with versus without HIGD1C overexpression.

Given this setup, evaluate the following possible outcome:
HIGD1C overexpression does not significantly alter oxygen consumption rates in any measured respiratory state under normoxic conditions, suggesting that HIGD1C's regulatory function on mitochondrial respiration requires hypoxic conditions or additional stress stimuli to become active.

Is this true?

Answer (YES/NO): NO